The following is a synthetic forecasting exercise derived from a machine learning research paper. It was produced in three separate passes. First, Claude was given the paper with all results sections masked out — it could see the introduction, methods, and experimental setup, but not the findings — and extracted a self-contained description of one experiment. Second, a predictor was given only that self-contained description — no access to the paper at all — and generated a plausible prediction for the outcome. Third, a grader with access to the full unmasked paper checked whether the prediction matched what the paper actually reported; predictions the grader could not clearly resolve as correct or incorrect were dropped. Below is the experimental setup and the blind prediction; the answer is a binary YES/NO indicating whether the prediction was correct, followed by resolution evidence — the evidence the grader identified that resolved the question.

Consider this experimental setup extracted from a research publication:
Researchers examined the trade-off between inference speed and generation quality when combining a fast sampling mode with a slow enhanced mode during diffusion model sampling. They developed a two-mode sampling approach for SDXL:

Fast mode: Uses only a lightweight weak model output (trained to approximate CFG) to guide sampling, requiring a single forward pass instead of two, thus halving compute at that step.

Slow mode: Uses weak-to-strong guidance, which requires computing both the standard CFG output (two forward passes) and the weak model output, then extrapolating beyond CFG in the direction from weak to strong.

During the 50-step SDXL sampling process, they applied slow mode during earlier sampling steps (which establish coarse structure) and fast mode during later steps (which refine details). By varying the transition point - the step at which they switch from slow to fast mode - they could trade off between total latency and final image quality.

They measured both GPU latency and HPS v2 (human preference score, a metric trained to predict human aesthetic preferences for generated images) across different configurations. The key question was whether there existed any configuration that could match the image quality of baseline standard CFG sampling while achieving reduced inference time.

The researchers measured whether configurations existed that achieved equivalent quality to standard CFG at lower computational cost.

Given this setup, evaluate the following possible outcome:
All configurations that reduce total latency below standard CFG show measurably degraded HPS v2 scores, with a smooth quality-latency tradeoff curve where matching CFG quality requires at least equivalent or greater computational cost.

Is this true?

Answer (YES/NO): NO